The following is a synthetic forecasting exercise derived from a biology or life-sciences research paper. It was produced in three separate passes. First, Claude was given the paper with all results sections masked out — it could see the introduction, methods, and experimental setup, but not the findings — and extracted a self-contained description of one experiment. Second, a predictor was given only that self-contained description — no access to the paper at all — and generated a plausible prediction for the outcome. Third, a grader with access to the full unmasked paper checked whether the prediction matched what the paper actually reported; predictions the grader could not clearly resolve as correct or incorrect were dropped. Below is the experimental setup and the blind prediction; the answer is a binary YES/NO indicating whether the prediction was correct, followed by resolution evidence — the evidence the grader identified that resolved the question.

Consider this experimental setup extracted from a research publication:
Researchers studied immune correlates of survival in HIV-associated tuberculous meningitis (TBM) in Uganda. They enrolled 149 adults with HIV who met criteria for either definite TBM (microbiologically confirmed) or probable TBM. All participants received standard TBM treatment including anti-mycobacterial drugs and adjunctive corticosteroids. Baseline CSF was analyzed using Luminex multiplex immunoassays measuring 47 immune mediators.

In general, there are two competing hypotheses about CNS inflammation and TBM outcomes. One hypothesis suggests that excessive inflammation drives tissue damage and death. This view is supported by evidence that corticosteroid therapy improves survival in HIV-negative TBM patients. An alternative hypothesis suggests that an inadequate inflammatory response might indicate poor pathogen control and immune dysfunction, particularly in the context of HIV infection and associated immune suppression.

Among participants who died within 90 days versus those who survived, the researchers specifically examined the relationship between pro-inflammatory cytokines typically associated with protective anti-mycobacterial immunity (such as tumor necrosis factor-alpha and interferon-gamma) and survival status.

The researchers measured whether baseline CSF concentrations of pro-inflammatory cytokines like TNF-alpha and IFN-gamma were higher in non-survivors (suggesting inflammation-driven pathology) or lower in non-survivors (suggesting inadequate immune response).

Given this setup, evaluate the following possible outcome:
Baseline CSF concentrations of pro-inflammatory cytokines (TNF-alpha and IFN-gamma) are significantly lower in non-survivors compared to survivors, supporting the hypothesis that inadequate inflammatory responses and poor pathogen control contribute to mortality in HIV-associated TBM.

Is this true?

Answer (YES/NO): YES